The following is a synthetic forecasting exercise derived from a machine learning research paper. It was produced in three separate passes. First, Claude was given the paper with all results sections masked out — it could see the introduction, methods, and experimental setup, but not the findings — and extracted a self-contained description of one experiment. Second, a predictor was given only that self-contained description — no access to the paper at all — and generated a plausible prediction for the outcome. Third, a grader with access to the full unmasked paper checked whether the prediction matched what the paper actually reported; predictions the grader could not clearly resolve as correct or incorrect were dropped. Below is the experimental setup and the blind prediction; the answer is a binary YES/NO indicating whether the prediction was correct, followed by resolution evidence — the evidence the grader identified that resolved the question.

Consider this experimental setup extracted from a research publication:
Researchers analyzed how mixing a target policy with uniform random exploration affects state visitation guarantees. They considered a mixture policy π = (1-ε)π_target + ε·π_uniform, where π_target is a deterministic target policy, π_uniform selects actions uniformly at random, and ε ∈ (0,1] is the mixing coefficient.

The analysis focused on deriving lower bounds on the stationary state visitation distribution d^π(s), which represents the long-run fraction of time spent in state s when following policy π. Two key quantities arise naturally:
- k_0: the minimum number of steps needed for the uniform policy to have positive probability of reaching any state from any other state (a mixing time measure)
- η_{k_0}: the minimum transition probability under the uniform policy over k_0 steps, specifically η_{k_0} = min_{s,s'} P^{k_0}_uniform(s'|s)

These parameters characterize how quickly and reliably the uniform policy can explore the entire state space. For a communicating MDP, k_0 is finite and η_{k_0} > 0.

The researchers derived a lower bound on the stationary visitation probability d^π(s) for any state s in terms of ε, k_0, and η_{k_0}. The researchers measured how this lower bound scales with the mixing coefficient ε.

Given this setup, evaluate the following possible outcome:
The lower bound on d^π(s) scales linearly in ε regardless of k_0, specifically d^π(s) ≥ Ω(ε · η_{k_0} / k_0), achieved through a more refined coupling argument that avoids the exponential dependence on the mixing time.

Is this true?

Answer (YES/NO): NO